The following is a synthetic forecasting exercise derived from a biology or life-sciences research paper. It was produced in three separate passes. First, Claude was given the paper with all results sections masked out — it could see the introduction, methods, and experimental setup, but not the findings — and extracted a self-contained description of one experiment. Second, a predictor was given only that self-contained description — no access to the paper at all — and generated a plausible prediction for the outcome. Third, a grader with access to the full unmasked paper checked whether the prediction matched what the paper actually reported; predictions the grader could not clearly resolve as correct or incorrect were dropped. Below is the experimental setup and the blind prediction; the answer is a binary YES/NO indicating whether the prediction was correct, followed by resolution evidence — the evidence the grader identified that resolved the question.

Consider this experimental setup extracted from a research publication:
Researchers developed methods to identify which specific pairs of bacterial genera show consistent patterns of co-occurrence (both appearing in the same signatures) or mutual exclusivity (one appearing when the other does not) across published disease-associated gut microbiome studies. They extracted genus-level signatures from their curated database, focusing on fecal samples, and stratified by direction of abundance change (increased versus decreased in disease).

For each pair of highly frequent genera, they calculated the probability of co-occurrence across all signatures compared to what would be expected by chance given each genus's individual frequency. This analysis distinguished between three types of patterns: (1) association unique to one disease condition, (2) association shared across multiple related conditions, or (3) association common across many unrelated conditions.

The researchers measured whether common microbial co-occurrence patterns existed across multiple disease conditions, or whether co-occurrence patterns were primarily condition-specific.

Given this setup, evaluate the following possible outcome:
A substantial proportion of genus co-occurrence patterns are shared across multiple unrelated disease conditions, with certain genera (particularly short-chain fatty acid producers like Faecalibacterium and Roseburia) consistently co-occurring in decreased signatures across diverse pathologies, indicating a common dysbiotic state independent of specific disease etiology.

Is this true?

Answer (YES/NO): NO